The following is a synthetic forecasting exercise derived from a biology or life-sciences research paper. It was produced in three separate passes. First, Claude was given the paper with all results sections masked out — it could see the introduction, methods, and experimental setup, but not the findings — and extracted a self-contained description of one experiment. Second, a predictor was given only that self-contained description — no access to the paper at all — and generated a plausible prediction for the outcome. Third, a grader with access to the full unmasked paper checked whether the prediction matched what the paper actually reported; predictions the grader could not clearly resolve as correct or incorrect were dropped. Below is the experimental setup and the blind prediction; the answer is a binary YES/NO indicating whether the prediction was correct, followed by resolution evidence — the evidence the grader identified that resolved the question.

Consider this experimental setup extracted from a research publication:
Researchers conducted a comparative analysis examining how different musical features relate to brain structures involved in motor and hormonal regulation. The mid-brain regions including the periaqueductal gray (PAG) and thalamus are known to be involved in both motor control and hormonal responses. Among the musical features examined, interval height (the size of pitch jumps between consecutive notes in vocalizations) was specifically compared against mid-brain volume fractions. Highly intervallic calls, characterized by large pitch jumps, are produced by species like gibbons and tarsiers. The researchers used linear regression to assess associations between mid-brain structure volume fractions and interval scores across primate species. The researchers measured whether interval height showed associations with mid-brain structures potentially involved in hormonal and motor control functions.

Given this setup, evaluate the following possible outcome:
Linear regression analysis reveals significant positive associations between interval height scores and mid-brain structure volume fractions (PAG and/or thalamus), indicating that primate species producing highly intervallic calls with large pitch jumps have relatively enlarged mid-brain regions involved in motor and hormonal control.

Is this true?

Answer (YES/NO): NO